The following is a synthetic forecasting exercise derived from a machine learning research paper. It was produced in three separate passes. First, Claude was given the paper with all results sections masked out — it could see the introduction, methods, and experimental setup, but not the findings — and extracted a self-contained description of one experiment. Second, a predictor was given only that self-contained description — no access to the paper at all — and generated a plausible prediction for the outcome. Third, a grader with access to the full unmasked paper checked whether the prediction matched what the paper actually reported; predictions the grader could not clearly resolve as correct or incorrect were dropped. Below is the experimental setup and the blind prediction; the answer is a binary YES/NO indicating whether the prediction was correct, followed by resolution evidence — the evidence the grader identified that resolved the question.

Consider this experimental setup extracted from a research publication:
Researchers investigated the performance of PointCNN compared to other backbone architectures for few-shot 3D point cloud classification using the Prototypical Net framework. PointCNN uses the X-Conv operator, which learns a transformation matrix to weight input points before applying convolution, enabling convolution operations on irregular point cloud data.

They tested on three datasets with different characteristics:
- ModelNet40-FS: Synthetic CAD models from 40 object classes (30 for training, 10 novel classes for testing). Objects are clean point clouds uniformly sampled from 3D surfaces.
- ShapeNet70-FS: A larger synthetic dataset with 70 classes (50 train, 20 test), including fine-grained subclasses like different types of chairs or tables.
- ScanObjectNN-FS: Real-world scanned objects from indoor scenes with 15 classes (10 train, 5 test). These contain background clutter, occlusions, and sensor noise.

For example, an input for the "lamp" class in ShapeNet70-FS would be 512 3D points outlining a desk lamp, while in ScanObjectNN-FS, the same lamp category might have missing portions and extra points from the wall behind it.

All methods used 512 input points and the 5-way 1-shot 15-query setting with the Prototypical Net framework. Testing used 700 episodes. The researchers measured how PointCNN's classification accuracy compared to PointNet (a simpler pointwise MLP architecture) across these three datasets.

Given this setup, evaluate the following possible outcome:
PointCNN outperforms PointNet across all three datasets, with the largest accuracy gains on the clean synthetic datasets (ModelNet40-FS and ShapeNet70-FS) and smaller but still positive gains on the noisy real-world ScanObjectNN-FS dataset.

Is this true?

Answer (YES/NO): NO